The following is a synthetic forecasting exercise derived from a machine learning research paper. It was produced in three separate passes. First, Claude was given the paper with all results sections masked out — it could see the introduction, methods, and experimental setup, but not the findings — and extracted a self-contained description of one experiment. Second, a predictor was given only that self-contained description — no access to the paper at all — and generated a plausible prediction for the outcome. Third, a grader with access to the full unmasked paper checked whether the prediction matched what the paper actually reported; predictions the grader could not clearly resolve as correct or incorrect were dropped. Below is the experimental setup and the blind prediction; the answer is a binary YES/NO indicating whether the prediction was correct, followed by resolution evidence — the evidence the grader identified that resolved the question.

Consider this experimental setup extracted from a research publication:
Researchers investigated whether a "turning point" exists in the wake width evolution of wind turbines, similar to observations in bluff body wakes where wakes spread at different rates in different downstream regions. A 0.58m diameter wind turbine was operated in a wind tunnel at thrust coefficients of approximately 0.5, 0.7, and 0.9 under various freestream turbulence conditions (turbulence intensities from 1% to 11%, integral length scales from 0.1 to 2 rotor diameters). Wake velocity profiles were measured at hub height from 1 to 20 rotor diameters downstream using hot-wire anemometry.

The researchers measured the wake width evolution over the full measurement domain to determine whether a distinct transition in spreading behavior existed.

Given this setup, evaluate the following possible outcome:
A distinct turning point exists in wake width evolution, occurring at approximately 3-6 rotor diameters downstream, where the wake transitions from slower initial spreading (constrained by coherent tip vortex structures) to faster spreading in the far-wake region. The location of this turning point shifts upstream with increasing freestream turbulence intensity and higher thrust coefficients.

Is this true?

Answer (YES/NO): NO